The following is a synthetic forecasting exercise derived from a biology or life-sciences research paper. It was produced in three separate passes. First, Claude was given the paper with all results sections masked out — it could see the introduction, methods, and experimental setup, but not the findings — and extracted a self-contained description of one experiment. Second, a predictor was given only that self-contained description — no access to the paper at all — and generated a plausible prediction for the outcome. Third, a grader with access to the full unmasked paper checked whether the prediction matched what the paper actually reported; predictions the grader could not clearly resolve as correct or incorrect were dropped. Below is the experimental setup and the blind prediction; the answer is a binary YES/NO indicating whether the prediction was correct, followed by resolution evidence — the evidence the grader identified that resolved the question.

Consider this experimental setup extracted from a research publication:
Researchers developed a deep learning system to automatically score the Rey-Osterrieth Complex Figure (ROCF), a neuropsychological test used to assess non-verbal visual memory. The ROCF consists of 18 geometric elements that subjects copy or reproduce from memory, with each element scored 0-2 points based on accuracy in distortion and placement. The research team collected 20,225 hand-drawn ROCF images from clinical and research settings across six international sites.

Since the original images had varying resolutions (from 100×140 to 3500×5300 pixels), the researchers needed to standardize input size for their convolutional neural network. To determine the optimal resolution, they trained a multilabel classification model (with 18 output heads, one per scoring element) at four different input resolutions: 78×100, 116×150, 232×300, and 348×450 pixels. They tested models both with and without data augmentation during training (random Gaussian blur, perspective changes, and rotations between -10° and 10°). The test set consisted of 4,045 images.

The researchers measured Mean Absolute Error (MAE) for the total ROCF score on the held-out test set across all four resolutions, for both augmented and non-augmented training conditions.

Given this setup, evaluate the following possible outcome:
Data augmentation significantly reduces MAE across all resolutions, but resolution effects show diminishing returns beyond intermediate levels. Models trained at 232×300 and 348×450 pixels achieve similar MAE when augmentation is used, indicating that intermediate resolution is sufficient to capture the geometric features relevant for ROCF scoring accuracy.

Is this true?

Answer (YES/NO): NO